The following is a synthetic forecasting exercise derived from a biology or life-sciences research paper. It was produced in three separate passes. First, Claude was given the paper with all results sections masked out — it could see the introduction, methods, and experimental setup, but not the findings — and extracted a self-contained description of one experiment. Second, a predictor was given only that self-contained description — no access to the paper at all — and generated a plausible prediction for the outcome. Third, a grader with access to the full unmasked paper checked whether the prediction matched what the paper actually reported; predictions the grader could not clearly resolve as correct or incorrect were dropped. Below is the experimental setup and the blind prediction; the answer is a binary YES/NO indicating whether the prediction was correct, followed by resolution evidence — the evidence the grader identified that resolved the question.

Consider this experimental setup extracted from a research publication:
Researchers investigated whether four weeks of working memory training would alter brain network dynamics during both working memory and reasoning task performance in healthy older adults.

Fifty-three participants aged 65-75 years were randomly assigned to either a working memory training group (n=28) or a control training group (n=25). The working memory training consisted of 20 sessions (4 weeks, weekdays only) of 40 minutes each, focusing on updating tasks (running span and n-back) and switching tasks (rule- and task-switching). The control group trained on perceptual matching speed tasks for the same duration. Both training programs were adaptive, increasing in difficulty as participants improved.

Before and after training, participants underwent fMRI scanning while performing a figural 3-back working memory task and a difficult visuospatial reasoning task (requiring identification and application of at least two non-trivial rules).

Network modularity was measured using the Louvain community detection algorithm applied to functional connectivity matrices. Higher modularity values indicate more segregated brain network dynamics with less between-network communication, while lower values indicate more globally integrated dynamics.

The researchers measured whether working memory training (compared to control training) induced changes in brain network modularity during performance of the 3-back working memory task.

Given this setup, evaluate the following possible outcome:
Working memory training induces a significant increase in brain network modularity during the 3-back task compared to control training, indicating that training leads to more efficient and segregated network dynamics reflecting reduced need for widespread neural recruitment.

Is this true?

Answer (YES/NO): YES